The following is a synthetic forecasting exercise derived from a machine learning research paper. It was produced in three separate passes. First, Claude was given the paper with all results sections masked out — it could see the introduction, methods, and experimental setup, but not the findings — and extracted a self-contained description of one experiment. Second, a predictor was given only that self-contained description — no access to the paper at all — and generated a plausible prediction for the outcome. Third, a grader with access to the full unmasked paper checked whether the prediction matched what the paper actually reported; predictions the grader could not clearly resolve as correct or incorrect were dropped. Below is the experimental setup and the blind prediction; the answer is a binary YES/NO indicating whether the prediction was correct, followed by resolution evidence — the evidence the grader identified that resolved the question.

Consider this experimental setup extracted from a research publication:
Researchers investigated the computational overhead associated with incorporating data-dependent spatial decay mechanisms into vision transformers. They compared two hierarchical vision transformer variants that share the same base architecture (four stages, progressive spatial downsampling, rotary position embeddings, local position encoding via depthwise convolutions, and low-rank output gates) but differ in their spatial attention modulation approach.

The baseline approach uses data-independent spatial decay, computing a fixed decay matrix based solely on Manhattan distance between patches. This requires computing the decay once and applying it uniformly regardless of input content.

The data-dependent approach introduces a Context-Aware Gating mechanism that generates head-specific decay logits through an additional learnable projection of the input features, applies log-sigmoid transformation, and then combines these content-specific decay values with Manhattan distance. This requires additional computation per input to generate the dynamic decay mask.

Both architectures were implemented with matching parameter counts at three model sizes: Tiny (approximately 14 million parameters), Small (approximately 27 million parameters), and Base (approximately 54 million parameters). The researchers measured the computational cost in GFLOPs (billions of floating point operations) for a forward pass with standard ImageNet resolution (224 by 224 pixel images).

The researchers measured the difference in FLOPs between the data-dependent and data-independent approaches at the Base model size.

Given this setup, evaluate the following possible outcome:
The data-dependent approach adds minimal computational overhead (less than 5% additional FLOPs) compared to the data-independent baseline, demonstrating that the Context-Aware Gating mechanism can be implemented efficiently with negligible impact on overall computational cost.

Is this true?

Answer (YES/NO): NO